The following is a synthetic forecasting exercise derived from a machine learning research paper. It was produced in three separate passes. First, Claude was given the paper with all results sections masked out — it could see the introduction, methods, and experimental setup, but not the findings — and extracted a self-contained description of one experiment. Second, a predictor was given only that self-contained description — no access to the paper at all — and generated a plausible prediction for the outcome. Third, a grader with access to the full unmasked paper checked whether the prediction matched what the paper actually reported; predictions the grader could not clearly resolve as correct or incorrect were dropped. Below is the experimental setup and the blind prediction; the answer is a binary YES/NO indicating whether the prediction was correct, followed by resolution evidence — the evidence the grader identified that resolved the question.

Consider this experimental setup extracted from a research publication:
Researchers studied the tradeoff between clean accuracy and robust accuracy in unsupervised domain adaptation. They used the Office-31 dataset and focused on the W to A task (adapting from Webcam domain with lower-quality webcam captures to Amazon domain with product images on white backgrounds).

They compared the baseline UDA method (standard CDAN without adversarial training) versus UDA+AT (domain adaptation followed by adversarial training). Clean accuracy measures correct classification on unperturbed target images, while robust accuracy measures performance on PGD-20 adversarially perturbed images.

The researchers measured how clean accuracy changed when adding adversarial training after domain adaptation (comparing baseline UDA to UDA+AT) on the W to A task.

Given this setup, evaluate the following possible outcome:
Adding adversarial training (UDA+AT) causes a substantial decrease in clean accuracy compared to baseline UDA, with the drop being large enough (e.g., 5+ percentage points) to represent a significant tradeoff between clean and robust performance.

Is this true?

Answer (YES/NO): NO